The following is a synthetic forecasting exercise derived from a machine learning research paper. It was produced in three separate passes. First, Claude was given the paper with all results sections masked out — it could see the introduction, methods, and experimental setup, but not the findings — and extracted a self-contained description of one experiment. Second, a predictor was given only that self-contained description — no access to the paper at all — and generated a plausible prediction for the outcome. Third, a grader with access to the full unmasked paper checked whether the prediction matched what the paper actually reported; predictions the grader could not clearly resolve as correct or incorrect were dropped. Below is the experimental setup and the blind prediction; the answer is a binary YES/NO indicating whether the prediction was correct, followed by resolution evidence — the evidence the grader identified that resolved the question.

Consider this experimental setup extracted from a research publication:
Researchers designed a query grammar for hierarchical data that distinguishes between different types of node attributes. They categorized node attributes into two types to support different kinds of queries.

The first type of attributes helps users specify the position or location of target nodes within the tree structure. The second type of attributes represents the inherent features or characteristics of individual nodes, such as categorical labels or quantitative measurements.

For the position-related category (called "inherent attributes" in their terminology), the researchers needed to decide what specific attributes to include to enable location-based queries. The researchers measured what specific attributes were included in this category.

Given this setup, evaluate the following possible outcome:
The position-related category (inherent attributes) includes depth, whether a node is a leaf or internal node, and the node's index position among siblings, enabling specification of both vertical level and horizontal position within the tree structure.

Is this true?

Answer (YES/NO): NO